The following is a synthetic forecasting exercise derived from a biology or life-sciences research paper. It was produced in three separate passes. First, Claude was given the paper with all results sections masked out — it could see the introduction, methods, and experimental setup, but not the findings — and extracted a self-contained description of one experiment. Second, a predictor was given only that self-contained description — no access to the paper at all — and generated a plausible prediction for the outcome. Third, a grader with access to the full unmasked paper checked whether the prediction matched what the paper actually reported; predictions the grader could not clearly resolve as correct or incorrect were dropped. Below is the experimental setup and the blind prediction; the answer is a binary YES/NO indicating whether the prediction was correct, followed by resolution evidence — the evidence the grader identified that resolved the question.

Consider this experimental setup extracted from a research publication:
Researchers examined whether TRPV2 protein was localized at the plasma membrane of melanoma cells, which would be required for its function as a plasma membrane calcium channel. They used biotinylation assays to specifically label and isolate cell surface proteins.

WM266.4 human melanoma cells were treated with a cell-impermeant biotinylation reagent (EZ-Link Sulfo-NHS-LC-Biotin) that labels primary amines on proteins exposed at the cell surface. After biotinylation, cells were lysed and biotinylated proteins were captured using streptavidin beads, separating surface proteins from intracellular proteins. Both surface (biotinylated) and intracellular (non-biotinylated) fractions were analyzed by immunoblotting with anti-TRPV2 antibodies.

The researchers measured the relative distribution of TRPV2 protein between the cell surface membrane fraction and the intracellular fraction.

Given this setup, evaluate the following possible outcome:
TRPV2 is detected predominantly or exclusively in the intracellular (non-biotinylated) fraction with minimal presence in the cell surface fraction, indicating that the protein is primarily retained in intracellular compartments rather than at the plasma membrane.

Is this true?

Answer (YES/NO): NO